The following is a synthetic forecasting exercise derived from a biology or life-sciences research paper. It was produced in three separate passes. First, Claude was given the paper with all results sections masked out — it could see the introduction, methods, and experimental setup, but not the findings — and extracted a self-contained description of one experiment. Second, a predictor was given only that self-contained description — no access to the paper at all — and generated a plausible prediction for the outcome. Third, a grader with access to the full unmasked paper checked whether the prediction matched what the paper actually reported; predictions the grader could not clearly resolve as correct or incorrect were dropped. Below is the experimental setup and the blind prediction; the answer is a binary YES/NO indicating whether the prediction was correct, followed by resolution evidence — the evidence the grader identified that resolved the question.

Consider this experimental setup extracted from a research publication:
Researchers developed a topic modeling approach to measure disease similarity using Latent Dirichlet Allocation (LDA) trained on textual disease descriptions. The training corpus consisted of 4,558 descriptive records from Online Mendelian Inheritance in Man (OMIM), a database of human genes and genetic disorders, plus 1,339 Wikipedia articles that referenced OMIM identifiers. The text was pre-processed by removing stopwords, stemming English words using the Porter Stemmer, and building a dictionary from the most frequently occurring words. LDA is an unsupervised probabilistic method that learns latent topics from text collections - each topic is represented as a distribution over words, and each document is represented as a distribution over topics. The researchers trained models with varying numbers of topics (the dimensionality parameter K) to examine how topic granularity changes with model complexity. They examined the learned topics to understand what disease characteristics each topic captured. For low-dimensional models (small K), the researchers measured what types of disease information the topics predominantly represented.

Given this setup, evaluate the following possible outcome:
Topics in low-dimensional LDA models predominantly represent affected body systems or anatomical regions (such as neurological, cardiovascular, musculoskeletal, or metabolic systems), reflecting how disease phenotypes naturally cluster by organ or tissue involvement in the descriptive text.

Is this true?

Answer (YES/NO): YES